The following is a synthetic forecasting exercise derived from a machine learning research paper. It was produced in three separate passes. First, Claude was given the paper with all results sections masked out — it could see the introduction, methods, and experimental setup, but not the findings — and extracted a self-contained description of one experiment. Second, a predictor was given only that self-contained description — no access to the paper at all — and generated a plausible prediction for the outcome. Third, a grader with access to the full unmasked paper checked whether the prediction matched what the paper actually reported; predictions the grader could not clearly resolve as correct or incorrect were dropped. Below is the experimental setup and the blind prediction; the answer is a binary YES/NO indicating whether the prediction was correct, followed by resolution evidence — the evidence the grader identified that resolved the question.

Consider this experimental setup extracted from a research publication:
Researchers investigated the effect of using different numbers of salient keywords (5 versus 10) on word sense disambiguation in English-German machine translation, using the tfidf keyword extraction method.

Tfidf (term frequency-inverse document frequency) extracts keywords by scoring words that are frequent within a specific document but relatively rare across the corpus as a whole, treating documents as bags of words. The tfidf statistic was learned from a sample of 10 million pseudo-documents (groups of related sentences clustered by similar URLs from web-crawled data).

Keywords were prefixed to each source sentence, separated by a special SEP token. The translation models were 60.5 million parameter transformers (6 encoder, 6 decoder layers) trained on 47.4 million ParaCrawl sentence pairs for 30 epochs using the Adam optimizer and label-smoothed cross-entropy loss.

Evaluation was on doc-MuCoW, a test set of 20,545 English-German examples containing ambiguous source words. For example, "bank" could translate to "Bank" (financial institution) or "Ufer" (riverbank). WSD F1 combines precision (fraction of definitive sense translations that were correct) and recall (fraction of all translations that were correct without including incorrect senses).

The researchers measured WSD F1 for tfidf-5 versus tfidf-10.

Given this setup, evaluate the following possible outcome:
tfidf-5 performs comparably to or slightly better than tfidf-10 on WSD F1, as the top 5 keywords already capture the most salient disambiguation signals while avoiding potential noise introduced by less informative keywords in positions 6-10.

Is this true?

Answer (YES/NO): NO